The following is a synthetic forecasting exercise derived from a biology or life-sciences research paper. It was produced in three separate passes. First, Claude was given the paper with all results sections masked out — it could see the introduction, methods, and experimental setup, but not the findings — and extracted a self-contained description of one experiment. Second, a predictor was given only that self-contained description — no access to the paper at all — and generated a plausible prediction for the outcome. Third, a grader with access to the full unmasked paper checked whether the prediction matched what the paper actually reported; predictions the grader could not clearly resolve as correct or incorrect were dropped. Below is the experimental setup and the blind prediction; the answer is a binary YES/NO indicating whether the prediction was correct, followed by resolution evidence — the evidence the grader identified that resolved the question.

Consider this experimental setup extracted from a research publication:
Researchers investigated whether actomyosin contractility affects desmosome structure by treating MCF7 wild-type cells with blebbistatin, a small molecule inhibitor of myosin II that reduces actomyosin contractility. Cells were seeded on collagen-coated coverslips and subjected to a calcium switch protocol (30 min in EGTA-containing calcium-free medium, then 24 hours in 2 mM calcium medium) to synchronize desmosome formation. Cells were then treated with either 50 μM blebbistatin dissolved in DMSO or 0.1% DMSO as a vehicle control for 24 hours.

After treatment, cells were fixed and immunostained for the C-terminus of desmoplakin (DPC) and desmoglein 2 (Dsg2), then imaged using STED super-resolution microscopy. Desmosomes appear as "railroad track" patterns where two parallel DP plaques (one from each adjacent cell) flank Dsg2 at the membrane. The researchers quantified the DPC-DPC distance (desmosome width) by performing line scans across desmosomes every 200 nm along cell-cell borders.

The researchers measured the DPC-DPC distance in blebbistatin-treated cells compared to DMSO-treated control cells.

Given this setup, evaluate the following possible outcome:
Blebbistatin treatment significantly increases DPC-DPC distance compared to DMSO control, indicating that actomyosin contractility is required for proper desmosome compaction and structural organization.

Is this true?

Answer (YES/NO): NO